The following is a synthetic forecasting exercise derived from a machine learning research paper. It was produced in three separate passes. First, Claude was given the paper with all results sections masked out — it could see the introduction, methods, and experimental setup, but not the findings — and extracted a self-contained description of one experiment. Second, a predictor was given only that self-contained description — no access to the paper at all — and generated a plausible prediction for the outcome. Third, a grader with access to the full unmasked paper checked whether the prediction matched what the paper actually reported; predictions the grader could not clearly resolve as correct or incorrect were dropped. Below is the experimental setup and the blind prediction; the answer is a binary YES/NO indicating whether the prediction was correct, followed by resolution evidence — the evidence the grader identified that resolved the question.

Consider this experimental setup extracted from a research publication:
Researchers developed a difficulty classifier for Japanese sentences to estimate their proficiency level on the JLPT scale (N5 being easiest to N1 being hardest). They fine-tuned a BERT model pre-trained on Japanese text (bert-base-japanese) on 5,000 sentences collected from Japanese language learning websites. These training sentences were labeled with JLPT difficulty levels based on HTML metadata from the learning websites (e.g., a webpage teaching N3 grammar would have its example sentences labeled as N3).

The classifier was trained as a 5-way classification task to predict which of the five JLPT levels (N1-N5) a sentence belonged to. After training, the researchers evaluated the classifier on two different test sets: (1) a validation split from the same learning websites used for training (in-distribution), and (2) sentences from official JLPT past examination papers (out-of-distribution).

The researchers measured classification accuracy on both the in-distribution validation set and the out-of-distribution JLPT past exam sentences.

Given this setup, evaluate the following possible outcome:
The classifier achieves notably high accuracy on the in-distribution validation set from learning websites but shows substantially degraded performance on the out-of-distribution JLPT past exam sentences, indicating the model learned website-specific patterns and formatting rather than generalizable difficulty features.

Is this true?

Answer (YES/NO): NO